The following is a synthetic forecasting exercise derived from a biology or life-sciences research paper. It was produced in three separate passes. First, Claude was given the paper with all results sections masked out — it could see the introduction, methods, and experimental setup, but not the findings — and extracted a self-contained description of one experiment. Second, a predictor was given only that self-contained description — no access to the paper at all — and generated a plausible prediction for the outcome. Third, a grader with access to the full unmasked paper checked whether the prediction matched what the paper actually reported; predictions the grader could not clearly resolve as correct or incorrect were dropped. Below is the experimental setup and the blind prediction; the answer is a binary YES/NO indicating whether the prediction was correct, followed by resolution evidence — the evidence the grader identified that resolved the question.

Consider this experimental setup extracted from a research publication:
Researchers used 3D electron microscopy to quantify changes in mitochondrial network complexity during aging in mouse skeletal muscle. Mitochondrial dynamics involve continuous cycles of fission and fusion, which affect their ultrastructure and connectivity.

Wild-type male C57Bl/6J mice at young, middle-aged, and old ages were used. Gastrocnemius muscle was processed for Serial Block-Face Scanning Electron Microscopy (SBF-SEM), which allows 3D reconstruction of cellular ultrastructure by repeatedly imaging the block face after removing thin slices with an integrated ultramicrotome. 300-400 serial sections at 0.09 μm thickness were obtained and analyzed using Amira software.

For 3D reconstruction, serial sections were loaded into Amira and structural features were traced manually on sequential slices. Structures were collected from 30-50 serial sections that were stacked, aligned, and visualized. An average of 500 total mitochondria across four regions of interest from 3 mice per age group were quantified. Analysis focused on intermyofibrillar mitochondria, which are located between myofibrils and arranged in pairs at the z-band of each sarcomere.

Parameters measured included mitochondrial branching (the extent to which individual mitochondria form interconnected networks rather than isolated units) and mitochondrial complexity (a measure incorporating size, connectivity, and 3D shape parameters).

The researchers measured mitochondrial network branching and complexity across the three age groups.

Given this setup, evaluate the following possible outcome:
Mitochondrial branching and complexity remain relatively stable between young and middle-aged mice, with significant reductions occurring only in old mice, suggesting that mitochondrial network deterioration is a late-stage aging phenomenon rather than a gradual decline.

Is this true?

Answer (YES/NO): NO